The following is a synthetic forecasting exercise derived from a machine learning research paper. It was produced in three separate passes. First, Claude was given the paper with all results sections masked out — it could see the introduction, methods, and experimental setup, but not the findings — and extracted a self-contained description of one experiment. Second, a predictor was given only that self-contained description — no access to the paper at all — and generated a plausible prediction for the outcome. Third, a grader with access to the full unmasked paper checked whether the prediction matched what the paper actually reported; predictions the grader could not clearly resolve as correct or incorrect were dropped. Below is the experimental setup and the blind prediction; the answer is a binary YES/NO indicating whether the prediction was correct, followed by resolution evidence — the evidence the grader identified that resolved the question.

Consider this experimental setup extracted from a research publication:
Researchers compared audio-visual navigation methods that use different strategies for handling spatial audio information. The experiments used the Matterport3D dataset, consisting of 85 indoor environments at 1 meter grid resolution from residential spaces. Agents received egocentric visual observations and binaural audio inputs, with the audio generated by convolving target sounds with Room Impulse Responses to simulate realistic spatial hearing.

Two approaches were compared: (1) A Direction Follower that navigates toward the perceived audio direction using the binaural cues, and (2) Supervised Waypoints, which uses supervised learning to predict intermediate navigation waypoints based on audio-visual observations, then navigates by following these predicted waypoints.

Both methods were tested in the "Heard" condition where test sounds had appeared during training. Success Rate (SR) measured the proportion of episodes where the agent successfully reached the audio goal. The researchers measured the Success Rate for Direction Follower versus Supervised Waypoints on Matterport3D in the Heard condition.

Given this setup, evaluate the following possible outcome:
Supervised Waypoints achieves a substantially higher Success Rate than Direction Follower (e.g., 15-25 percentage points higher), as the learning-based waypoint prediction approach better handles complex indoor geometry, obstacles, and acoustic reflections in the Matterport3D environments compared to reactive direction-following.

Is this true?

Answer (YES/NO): NO